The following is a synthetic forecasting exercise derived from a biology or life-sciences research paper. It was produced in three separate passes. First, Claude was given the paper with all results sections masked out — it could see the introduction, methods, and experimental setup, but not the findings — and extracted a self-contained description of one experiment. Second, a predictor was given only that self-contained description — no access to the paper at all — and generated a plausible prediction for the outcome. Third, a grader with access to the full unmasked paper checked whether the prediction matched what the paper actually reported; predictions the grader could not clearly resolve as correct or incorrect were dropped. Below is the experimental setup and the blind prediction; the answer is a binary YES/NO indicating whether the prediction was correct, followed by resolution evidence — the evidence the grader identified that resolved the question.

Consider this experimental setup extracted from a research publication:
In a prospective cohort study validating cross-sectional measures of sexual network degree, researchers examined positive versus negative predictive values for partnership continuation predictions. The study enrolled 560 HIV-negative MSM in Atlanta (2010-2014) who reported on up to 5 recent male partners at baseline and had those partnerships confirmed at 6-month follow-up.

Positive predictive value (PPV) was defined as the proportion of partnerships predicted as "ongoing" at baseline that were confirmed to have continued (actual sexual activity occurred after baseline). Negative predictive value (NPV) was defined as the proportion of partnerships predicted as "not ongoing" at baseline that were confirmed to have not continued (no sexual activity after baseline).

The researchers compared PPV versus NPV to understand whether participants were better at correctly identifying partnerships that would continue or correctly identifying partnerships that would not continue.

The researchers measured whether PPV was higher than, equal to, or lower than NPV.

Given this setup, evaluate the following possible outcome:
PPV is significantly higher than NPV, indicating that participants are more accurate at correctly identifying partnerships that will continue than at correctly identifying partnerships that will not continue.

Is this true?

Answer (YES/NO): NO